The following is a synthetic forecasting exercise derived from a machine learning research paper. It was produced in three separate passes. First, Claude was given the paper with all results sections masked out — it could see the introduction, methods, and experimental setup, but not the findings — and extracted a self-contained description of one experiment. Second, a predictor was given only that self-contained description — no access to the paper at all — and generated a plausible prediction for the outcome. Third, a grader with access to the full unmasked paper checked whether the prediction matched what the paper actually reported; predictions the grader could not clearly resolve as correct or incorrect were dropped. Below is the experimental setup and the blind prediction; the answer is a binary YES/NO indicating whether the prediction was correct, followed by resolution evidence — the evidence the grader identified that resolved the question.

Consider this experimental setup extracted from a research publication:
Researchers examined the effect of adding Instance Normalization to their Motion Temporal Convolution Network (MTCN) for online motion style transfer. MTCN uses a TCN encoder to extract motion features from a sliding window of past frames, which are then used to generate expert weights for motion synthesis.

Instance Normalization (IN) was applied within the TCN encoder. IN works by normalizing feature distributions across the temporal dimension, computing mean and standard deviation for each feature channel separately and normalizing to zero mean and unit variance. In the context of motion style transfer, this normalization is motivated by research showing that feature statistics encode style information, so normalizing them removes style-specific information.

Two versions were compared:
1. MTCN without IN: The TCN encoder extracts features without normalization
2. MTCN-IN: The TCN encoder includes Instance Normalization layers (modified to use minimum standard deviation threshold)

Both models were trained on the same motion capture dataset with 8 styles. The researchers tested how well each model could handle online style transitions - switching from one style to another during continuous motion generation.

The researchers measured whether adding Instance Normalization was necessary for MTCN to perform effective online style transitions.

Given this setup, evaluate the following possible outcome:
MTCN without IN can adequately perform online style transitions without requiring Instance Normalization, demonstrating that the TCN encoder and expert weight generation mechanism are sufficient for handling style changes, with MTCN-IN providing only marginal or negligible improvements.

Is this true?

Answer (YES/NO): YES